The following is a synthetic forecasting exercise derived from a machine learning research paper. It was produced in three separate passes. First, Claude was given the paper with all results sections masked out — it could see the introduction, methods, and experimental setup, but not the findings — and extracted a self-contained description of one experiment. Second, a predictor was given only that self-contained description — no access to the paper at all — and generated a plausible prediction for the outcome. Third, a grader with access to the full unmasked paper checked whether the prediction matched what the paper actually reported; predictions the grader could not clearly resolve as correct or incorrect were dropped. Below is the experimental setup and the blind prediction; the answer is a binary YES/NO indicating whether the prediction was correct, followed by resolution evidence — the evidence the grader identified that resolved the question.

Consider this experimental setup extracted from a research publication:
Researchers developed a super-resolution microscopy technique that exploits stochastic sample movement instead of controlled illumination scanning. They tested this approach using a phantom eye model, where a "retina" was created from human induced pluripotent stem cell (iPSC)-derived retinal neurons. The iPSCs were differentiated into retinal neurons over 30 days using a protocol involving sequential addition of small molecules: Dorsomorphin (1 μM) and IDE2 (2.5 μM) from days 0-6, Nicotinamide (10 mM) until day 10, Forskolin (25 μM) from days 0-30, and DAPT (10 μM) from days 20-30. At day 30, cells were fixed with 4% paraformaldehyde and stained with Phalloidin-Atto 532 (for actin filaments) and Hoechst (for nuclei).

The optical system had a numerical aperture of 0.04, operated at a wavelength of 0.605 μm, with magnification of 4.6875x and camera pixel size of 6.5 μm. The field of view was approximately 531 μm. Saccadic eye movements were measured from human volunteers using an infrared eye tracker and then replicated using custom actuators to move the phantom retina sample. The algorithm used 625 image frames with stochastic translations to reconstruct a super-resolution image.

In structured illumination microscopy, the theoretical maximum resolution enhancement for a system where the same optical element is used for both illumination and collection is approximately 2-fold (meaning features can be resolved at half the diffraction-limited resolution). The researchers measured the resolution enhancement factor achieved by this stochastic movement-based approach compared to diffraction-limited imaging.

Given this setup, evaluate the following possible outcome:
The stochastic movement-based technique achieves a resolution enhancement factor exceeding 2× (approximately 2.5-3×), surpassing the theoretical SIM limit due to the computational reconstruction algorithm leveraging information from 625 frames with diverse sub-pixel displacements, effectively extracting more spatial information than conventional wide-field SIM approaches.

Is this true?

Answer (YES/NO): NO